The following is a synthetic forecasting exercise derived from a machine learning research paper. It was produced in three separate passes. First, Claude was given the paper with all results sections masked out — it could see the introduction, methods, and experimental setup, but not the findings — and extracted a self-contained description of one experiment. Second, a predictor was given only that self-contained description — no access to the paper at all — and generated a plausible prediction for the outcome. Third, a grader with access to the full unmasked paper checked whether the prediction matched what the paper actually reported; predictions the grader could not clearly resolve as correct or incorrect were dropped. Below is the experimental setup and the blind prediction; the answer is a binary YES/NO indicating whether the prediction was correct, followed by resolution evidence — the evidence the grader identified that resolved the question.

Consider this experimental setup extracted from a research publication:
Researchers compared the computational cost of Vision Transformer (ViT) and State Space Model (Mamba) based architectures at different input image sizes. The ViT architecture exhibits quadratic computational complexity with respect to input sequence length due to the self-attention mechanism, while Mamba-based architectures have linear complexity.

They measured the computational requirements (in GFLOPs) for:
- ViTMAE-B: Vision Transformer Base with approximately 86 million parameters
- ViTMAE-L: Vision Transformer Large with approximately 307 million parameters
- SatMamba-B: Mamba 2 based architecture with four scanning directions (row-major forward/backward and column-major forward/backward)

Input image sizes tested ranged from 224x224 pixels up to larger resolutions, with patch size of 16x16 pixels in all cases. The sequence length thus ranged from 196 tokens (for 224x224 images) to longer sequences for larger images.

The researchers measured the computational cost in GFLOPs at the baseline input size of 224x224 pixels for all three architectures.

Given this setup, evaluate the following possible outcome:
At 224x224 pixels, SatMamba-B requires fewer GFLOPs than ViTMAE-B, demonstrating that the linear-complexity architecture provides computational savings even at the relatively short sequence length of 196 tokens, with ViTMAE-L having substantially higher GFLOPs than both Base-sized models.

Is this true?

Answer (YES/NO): NO